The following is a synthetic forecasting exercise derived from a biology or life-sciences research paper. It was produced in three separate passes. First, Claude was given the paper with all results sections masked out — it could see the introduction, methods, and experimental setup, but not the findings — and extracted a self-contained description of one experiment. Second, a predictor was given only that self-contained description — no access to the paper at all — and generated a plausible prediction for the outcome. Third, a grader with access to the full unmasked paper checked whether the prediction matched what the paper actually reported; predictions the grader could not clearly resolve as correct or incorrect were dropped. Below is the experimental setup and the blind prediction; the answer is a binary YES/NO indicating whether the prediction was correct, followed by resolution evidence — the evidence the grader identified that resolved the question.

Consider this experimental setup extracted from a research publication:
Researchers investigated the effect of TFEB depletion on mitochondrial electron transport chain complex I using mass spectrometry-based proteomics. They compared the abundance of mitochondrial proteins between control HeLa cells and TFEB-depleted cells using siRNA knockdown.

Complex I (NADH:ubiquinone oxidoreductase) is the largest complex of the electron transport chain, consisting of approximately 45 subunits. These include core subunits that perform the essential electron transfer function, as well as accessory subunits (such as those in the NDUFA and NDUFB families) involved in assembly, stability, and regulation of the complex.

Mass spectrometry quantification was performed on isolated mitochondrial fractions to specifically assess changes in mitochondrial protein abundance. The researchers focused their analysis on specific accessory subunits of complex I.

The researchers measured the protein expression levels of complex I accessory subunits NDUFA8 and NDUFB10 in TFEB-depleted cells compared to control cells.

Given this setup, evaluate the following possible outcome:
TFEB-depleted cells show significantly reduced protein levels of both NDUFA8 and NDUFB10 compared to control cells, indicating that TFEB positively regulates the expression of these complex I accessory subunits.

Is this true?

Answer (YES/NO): NO